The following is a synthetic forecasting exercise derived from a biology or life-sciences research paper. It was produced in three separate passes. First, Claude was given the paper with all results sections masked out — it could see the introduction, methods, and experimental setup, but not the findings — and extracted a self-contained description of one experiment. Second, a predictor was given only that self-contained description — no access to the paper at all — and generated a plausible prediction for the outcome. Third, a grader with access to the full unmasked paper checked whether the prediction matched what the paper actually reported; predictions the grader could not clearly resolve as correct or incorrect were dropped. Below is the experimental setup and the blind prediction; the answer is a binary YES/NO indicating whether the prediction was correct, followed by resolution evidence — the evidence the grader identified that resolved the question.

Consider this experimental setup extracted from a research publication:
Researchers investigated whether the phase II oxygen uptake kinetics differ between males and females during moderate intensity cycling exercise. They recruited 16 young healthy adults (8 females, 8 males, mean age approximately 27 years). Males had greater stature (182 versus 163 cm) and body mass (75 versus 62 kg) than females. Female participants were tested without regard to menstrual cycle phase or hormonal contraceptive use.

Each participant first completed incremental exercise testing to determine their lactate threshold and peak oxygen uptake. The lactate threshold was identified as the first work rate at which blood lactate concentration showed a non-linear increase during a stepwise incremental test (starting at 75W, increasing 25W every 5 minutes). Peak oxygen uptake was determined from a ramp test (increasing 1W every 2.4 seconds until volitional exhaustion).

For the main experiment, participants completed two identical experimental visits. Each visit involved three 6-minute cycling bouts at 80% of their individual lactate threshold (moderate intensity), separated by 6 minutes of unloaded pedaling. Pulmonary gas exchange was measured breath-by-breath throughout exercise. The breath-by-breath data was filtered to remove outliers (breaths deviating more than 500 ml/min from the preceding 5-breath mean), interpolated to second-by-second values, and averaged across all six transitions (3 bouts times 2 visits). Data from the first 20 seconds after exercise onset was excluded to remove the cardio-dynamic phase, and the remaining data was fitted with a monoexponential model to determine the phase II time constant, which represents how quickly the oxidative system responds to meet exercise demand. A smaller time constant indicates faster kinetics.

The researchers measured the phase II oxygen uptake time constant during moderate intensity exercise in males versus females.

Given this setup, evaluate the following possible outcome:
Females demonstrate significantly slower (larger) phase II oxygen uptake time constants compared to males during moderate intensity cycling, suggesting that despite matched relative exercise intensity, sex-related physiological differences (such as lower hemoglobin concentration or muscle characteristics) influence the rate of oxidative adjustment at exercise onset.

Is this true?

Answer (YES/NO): NO